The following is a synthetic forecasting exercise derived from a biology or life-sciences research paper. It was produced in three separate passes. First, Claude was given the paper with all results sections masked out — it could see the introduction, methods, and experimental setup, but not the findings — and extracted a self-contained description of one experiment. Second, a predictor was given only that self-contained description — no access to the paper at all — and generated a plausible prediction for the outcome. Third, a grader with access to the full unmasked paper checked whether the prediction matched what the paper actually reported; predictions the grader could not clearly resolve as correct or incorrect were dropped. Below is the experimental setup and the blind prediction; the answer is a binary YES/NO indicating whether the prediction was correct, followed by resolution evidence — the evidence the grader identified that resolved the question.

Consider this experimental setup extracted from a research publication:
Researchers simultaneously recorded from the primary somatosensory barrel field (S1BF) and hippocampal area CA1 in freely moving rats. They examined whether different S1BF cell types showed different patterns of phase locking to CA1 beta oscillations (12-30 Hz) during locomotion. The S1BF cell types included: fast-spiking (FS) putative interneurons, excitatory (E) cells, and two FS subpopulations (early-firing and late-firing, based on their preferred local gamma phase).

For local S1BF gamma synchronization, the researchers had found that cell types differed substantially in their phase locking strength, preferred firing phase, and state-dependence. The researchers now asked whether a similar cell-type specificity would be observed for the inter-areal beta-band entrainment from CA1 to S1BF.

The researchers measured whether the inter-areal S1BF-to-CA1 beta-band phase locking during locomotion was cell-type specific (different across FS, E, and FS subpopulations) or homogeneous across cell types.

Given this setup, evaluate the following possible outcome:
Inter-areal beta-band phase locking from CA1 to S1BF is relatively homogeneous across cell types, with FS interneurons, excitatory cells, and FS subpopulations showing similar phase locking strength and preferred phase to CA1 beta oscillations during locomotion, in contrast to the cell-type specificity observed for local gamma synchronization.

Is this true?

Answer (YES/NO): YES